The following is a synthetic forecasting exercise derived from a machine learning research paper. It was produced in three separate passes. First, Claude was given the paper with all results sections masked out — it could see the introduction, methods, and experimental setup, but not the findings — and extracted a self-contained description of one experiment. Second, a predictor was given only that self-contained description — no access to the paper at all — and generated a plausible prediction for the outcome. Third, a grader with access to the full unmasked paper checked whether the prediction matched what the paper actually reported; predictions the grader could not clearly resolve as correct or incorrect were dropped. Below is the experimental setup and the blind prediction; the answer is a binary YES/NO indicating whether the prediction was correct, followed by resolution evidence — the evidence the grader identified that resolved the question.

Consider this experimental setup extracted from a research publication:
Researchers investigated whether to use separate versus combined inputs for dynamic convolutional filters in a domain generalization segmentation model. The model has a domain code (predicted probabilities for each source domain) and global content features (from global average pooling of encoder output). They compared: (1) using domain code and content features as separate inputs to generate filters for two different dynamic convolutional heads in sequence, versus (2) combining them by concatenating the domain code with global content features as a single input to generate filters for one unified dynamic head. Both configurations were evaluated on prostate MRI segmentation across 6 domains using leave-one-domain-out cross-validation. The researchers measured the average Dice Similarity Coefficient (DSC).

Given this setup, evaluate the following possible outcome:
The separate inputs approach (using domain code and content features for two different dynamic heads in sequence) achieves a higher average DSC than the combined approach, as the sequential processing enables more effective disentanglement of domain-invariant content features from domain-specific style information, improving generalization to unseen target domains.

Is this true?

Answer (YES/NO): YES